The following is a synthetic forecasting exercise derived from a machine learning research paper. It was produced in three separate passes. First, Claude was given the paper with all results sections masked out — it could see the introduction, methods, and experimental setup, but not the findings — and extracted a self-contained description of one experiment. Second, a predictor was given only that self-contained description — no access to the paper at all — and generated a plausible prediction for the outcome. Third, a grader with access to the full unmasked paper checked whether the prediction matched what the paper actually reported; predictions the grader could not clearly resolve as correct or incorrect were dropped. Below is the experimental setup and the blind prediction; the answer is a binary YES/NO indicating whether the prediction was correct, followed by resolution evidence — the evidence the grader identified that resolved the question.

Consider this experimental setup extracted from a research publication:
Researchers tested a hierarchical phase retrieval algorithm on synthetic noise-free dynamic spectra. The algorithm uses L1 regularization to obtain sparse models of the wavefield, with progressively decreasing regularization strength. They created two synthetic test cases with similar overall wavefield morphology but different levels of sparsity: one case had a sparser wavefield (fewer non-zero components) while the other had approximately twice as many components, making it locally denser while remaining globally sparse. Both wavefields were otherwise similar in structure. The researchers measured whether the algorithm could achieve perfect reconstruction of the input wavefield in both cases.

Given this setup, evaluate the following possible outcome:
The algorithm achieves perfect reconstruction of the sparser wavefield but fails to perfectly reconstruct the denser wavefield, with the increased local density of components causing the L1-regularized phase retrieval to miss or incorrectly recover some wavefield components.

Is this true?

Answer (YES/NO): YES